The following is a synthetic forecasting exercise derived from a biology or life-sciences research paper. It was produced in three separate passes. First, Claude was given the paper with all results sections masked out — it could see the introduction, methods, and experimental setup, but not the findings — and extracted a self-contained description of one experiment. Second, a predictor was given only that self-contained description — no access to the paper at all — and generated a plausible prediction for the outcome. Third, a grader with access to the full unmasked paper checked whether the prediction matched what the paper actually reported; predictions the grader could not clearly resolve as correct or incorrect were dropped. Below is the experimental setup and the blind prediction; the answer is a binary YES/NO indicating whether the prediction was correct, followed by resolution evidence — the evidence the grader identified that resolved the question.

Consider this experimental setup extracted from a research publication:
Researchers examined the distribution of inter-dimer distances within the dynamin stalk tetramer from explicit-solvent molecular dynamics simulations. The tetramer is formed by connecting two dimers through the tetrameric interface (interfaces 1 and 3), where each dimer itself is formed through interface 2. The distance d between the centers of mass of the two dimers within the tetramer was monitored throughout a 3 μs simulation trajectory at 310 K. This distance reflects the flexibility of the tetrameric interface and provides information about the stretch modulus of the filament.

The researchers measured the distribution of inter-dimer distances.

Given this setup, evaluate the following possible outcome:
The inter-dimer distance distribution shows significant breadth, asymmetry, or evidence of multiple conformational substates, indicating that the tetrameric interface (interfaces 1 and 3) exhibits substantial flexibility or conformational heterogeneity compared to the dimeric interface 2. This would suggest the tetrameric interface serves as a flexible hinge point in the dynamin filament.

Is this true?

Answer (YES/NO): NO